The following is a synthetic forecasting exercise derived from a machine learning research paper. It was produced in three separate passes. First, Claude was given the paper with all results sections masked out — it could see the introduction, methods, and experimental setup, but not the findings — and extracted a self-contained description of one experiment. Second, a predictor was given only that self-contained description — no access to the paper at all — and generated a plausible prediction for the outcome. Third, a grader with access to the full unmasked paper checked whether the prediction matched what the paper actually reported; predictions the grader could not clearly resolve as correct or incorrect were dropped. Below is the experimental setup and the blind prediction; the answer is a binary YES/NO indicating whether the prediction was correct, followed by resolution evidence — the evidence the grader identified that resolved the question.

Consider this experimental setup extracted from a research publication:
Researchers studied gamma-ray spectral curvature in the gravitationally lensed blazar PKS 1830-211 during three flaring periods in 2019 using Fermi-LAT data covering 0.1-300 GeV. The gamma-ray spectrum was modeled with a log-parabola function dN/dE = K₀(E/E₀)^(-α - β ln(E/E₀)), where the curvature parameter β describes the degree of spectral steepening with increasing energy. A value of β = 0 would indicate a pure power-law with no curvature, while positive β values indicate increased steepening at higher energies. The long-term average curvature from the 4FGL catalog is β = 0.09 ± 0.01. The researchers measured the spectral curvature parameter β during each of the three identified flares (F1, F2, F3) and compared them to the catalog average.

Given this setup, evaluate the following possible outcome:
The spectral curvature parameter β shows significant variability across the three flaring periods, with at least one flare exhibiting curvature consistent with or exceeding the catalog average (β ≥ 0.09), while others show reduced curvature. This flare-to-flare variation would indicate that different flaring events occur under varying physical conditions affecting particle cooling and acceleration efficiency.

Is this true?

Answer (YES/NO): NO